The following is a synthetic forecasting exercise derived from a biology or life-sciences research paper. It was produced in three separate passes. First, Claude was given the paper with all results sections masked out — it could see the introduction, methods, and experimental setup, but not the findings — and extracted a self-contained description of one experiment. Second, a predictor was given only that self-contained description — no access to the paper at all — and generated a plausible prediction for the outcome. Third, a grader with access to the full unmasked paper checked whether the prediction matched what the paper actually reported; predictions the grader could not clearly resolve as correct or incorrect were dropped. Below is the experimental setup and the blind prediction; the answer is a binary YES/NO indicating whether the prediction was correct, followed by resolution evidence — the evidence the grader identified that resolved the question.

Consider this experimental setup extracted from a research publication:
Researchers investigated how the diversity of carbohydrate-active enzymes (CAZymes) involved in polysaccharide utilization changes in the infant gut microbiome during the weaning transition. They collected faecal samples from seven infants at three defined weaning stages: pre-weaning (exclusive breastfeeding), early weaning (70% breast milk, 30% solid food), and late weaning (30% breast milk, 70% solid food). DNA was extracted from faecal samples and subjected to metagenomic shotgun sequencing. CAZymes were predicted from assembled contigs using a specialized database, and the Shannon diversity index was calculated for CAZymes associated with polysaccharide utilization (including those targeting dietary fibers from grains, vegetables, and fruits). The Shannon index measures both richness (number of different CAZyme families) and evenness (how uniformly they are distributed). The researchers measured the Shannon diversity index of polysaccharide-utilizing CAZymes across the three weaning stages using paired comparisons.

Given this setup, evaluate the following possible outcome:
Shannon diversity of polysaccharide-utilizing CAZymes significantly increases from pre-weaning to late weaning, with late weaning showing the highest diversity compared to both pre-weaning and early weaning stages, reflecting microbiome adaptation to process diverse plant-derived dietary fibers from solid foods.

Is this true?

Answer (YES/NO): NO